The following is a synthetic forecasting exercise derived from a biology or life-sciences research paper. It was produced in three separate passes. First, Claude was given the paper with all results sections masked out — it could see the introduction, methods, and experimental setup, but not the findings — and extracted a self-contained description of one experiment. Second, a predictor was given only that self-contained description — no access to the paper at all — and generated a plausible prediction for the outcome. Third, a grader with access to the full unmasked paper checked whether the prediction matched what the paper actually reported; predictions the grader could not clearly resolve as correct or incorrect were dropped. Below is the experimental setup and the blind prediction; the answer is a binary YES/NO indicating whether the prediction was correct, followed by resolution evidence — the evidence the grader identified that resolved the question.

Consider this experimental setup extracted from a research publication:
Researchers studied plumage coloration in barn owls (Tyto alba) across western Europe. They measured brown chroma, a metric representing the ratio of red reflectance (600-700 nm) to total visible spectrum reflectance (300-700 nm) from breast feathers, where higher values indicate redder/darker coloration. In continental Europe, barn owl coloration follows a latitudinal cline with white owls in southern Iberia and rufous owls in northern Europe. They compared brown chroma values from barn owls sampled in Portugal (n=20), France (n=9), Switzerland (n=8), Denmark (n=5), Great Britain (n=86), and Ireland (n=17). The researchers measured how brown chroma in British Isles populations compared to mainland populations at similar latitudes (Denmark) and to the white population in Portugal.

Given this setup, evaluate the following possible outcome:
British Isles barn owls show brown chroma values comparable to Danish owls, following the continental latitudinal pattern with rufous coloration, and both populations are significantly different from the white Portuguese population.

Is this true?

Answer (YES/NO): NO